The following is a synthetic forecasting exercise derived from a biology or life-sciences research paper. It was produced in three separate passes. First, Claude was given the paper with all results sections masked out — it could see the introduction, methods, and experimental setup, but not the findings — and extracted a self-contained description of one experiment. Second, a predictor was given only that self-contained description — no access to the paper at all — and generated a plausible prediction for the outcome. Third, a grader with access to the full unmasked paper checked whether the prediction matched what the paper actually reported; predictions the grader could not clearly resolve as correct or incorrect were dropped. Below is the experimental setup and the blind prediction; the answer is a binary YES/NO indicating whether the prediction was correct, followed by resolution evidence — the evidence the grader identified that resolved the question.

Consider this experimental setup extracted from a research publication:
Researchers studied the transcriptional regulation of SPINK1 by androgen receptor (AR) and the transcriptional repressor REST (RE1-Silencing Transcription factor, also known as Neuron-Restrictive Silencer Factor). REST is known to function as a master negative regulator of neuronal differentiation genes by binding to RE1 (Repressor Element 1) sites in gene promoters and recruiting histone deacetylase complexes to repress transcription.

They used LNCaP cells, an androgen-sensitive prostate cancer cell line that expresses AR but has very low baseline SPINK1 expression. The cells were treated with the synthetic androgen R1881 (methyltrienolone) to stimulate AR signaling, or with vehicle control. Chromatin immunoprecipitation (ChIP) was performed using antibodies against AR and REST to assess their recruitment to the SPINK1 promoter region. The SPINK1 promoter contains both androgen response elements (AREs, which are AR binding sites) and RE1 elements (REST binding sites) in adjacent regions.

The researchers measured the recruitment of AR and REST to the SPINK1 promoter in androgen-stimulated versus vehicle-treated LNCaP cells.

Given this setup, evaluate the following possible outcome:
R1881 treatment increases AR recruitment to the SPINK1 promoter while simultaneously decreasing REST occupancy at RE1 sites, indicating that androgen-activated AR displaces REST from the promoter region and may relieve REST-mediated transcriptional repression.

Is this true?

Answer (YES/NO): NO